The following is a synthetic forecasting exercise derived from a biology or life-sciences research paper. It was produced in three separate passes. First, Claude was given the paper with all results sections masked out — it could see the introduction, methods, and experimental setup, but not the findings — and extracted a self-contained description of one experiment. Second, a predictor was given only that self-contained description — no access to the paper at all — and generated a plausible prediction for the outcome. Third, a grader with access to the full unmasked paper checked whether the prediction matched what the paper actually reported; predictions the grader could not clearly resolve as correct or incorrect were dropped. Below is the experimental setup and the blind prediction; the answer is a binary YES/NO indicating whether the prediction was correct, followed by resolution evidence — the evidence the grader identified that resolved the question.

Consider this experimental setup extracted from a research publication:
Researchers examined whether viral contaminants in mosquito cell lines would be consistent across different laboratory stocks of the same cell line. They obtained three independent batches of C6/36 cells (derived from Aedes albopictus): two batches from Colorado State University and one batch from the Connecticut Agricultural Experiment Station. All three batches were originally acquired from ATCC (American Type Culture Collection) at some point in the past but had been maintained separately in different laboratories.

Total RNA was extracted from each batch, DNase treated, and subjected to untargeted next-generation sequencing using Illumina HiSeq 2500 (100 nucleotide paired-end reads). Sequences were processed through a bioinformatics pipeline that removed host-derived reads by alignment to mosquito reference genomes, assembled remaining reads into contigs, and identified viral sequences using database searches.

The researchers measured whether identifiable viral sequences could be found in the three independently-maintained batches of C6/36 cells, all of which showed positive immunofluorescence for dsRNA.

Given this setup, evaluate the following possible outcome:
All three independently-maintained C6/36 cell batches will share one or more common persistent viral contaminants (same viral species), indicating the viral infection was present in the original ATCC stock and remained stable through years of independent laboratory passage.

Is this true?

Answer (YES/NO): NO